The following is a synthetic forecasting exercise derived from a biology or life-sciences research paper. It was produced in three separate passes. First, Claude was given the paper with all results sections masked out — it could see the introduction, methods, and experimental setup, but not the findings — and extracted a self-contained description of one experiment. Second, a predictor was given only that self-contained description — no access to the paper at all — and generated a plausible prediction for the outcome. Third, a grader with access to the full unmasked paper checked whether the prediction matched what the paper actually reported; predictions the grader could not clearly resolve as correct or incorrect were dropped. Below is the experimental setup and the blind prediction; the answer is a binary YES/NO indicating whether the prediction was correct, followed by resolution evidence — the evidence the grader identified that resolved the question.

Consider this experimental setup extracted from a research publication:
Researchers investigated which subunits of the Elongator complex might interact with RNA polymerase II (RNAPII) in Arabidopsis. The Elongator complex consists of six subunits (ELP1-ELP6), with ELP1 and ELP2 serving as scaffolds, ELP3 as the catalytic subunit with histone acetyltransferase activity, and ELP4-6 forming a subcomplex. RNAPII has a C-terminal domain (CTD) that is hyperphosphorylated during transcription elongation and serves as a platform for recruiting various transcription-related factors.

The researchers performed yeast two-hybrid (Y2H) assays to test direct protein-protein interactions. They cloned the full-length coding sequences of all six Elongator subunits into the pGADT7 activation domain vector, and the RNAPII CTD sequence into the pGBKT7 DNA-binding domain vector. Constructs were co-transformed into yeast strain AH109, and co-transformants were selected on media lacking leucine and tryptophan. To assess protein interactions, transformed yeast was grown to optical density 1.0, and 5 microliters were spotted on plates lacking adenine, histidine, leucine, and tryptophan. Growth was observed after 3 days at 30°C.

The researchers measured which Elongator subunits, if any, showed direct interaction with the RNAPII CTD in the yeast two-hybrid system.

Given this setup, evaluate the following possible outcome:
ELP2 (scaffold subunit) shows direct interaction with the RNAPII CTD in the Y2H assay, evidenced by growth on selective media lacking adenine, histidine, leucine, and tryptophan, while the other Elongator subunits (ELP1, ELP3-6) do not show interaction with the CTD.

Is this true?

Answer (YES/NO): NO